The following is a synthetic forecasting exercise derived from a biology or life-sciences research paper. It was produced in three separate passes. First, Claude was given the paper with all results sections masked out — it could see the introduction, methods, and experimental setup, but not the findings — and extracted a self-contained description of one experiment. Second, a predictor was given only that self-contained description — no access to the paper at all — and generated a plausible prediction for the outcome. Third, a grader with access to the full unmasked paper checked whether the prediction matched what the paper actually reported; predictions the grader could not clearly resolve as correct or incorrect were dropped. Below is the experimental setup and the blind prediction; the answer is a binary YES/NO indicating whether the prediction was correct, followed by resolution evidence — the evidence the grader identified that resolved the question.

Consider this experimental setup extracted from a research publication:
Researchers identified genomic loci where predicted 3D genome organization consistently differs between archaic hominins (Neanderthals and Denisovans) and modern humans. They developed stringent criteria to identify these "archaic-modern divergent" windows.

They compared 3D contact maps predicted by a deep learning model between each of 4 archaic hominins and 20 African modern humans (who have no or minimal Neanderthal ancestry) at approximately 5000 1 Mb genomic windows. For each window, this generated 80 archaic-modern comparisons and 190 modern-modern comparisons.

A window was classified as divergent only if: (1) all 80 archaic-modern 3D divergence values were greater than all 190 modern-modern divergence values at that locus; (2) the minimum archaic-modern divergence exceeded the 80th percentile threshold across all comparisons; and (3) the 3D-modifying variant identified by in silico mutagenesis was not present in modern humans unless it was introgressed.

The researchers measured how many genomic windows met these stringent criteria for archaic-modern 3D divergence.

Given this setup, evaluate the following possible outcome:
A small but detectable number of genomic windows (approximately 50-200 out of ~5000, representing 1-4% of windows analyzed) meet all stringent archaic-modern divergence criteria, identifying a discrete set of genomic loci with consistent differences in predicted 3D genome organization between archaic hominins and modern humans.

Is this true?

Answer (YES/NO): YES